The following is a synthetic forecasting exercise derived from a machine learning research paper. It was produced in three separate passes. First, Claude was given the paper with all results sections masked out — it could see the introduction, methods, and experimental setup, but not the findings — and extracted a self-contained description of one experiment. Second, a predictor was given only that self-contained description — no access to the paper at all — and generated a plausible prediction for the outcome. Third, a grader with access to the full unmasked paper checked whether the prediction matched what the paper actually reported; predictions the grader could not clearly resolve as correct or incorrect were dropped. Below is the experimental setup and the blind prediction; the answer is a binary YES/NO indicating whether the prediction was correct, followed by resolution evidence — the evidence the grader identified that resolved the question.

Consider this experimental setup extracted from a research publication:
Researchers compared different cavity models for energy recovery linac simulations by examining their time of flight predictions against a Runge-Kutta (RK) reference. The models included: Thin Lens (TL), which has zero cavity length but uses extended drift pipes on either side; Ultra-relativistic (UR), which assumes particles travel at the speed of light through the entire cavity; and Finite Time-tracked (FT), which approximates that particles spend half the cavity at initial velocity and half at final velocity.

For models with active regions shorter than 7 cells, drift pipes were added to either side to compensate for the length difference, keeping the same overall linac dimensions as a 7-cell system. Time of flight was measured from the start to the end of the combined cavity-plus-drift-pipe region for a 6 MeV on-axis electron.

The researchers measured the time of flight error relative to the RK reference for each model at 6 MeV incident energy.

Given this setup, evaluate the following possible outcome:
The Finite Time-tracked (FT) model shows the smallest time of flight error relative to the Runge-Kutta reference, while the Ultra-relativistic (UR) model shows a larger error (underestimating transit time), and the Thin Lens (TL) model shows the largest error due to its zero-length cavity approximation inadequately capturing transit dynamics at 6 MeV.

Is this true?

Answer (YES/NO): NO